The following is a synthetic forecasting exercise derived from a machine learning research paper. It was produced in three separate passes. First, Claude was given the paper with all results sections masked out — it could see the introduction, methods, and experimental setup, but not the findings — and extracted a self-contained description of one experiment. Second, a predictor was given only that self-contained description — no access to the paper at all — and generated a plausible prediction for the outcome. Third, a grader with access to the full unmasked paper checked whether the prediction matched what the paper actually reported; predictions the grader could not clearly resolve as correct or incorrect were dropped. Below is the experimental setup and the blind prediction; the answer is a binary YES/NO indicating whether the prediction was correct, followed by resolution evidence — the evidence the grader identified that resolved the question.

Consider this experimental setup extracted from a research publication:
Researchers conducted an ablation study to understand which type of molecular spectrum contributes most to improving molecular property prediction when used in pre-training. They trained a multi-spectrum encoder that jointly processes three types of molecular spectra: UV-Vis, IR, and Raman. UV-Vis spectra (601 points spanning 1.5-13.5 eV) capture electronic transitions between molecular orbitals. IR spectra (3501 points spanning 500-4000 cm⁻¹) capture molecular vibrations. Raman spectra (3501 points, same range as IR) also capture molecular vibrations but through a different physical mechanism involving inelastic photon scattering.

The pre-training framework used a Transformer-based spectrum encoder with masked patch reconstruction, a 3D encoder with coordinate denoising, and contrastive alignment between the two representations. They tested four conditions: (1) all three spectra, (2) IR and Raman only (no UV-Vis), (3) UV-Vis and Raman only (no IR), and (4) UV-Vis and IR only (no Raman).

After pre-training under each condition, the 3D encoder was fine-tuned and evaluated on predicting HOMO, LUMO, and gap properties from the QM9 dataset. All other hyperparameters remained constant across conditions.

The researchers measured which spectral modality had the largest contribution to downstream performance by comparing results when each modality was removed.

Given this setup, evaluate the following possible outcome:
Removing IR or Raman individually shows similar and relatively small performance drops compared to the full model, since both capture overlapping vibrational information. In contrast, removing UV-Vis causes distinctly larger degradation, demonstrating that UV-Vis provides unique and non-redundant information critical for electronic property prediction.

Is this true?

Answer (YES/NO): NO